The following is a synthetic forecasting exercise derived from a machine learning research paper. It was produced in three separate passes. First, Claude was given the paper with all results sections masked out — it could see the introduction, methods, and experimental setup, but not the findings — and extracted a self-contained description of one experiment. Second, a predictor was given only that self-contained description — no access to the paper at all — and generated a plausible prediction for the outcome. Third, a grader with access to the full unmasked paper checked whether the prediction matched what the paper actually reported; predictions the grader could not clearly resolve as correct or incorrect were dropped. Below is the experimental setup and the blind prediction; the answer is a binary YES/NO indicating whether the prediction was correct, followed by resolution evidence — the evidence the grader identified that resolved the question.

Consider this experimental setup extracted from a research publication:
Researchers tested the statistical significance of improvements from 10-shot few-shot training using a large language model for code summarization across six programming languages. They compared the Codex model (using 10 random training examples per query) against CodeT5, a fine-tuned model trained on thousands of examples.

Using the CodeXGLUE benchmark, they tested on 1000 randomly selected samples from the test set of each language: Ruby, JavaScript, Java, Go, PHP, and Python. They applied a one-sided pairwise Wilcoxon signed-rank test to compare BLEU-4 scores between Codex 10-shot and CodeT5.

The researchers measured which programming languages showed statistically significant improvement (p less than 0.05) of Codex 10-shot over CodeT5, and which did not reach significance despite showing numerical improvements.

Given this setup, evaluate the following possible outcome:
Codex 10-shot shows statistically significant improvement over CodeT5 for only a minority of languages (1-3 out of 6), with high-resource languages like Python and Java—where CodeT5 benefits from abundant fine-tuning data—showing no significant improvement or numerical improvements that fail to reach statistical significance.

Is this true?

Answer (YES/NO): NO